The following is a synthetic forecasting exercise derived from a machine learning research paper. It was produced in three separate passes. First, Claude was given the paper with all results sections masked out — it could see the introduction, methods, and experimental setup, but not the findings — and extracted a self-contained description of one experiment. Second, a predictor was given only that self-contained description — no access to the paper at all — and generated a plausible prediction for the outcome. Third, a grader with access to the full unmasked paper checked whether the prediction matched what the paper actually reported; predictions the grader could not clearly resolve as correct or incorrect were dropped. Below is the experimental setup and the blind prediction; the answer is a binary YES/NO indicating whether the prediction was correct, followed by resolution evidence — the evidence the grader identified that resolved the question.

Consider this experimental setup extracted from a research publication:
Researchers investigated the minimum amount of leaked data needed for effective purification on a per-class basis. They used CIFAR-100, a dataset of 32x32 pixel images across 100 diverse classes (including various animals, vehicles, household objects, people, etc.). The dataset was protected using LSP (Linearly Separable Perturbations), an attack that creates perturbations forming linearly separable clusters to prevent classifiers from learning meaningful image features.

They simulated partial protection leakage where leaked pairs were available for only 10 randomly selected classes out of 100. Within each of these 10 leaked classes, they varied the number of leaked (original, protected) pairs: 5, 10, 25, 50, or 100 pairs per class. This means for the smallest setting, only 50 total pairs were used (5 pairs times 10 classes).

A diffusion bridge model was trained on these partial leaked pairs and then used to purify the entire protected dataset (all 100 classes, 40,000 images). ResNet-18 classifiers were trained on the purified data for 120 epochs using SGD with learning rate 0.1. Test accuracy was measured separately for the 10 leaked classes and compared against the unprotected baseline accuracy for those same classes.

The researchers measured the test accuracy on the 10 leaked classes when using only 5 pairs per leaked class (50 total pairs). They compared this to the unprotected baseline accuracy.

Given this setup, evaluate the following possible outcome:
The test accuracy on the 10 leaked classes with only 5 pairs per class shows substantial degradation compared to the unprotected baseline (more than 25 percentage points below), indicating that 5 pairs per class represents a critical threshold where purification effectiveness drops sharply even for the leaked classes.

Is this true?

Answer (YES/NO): NO